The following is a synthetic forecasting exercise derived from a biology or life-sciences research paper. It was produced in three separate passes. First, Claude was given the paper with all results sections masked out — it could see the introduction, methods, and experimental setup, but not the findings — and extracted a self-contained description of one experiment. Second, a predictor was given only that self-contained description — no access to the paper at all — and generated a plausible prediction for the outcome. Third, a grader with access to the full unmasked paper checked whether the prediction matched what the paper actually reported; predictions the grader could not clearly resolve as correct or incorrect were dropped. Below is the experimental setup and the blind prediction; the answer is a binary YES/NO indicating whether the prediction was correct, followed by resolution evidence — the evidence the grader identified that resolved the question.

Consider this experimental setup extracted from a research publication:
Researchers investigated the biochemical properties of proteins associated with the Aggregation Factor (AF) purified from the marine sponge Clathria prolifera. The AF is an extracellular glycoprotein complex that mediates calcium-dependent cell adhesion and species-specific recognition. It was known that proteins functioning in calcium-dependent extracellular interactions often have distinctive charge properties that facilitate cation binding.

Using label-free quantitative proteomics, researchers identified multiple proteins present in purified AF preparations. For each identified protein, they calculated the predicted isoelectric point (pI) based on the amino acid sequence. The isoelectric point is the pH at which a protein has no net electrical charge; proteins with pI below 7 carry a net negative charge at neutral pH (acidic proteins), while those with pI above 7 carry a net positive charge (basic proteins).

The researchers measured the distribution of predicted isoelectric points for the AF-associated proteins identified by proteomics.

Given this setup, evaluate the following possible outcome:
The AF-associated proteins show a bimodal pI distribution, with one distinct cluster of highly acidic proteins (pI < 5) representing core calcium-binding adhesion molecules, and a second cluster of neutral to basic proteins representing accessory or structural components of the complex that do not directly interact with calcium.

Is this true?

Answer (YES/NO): NO